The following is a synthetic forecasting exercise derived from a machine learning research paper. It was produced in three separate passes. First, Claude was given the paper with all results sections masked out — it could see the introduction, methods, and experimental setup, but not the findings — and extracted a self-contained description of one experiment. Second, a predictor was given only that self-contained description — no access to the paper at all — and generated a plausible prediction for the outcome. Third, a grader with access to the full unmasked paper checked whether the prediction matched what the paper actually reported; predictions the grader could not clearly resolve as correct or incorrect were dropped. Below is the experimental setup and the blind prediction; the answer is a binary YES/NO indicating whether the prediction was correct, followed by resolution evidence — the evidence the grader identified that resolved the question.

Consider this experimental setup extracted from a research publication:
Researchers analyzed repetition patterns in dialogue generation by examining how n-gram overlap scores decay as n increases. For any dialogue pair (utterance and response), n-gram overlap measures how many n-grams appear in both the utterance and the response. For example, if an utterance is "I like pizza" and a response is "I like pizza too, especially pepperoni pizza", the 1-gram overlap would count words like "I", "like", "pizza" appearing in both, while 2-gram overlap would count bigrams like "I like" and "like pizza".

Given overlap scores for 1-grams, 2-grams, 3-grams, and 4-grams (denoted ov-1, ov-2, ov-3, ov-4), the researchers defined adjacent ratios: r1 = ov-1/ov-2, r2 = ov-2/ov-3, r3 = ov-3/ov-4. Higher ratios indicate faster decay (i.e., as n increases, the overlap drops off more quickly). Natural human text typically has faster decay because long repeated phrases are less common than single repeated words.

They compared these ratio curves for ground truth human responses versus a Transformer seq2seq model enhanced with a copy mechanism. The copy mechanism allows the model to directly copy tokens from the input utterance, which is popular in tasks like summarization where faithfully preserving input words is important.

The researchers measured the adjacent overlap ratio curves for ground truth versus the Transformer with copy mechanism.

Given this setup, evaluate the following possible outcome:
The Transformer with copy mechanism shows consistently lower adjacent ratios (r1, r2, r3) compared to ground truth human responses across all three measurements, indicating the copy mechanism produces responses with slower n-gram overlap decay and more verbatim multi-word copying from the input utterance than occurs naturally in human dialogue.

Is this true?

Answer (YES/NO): YES